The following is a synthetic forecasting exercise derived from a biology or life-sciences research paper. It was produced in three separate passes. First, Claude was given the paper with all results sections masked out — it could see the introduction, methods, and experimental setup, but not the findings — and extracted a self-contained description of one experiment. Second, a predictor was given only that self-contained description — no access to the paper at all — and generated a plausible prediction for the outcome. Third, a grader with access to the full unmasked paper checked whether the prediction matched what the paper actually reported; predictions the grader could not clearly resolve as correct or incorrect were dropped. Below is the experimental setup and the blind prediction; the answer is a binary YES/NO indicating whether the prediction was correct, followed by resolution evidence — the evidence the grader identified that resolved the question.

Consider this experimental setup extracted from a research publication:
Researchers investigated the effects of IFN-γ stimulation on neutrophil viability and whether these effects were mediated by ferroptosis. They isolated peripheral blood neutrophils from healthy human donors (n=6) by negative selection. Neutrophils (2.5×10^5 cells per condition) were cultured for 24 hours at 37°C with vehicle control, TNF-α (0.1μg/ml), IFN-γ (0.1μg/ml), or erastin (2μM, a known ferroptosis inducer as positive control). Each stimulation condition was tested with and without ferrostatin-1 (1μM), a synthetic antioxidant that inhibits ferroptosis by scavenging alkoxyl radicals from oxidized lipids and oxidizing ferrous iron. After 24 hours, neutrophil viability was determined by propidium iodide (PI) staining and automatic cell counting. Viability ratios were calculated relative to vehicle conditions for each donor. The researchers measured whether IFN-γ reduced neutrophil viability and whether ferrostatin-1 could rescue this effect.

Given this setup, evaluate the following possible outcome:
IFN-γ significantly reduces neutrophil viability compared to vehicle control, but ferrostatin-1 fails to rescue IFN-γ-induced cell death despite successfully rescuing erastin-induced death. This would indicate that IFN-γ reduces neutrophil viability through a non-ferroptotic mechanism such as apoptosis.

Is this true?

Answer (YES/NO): NO